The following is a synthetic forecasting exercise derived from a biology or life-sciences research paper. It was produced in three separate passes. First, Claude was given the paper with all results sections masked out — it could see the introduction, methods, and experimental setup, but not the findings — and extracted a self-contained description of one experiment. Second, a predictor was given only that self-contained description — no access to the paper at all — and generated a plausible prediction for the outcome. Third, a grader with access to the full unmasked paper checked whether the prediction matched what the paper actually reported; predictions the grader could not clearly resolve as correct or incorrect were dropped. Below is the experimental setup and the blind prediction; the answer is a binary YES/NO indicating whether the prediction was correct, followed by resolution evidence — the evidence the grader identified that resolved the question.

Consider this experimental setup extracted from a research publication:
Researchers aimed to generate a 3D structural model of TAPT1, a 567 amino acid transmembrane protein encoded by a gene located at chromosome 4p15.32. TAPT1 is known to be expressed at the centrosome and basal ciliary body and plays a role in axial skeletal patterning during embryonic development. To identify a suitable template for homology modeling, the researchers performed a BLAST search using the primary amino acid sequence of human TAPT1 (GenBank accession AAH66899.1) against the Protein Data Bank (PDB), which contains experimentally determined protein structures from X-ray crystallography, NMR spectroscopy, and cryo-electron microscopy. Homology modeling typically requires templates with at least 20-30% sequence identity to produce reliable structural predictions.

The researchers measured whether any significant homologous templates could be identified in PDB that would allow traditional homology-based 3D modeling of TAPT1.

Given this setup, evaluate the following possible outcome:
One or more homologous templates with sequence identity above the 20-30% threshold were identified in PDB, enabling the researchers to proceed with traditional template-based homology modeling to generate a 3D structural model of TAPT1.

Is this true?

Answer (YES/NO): NO